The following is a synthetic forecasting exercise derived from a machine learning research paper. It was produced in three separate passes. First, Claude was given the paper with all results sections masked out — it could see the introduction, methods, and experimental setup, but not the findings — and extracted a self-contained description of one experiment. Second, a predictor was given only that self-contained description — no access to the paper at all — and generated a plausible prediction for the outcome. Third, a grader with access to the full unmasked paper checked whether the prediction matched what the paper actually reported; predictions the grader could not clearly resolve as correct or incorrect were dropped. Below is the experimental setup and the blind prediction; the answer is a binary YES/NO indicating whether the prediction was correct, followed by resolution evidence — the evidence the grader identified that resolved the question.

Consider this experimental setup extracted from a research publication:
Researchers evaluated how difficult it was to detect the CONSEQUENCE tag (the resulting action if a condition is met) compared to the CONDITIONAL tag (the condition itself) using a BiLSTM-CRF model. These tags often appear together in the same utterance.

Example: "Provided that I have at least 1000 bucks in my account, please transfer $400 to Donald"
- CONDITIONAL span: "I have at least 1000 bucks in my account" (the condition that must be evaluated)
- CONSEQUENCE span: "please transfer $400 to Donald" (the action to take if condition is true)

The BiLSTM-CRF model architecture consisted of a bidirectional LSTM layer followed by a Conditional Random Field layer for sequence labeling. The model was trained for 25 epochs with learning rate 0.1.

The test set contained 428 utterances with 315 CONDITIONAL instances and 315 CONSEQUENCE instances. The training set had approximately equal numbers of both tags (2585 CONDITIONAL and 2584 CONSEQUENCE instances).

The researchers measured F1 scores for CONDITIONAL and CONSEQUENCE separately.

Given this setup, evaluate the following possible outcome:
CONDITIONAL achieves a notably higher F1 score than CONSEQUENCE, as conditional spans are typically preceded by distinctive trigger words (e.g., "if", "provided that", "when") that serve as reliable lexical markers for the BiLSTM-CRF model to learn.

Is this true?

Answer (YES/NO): YES